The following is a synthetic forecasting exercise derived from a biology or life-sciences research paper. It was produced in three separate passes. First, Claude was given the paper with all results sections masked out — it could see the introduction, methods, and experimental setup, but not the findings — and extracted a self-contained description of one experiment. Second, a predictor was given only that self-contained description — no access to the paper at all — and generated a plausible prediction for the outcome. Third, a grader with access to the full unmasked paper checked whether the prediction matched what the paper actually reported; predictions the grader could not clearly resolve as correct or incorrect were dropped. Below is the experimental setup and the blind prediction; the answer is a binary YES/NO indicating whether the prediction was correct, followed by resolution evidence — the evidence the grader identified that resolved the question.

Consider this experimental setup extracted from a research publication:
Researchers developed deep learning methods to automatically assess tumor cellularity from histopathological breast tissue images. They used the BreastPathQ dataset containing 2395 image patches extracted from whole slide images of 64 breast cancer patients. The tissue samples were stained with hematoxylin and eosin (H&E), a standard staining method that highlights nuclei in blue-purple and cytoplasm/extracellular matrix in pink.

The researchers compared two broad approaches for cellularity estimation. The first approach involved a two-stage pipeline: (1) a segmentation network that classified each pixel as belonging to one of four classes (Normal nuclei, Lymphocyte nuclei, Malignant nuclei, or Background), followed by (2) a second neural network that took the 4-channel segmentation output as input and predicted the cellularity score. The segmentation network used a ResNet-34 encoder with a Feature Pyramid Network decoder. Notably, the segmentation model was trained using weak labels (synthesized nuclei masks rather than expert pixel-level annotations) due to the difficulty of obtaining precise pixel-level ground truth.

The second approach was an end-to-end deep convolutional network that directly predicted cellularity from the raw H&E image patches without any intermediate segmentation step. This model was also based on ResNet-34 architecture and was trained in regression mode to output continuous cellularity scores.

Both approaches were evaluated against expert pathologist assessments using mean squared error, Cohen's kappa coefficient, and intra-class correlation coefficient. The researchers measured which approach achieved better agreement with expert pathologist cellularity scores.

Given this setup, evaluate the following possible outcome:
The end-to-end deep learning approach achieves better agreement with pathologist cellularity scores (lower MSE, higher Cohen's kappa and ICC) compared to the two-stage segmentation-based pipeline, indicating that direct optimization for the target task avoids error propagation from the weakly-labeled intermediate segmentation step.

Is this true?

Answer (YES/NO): YES